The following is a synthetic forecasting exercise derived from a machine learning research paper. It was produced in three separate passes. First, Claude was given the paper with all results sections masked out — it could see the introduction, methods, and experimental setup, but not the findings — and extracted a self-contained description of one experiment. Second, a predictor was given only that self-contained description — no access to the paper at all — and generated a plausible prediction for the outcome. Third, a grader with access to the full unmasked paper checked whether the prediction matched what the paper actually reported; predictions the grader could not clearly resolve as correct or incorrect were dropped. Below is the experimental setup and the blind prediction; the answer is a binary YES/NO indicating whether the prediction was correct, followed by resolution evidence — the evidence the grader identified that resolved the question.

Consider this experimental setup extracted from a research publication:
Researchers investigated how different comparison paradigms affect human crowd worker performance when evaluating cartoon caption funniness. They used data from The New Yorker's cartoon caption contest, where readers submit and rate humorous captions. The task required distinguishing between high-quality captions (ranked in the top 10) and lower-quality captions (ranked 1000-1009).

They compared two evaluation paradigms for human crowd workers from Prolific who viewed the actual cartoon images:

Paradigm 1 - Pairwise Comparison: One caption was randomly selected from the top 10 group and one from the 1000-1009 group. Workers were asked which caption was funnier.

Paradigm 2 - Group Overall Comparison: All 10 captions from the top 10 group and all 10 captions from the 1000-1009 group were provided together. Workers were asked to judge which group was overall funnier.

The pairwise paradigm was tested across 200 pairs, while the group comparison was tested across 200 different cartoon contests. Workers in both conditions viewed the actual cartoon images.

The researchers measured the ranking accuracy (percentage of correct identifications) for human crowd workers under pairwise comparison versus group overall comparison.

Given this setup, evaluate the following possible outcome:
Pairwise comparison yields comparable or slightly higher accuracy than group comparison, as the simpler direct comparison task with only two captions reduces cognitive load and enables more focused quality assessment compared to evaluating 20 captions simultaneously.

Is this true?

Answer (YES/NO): YES